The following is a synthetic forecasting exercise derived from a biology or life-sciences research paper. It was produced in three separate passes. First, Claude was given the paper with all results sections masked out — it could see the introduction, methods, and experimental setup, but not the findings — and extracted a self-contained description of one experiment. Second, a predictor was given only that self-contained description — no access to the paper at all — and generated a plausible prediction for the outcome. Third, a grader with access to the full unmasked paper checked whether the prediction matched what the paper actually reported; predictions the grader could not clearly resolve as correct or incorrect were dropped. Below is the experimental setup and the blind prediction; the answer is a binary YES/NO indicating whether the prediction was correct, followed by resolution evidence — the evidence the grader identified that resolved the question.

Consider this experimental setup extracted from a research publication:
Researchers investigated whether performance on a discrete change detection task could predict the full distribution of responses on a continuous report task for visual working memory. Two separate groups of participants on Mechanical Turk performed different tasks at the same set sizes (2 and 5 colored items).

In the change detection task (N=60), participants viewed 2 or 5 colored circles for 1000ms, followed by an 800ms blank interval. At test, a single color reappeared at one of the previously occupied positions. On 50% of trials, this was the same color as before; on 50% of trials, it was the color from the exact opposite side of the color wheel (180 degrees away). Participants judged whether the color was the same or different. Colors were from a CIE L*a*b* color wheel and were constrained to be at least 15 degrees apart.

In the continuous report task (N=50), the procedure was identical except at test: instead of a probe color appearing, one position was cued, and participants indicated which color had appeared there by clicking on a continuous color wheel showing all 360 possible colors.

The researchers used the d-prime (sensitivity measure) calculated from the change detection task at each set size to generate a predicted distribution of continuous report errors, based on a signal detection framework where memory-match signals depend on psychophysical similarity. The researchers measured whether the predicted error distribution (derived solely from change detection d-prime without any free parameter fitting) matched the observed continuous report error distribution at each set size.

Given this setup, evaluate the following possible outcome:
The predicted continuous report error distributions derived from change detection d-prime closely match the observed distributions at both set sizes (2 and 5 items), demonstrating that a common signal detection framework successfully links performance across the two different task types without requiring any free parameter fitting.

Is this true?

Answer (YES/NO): YES